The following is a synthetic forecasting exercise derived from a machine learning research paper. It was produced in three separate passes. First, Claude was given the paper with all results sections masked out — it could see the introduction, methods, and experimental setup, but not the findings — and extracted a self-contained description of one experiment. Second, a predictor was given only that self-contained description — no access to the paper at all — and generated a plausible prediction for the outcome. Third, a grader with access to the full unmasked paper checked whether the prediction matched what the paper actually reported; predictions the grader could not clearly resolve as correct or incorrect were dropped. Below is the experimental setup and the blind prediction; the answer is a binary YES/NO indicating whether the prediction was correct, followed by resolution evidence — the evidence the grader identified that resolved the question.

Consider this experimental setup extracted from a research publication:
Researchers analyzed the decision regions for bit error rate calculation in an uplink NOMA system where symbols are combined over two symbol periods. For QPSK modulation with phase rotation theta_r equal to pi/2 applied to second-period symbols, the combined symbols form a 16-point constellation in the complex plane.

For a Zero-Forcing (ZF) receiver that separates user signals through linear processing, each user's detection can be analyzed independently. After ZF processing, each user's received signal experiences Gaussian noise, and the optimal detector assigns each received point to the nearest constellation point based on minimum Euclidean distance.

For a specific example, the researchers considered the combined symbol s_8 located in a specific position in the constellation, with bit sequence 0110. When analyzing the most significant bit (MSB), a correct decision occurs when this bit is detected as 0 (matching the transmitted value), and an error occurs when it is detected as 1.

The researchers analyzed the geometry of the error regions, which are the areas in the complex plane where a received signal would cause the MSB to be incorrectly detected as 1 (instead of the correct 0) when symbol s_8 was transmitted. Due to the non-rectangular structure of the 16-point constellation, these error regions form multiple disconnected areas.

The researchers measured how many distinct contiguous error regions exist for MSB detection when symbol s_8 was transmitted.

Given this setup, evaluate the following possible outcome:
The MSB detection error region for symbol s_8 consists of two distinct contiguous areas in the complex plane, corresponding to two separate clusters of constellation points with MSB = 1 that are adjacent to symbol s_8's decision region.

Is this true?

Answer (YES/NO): NO